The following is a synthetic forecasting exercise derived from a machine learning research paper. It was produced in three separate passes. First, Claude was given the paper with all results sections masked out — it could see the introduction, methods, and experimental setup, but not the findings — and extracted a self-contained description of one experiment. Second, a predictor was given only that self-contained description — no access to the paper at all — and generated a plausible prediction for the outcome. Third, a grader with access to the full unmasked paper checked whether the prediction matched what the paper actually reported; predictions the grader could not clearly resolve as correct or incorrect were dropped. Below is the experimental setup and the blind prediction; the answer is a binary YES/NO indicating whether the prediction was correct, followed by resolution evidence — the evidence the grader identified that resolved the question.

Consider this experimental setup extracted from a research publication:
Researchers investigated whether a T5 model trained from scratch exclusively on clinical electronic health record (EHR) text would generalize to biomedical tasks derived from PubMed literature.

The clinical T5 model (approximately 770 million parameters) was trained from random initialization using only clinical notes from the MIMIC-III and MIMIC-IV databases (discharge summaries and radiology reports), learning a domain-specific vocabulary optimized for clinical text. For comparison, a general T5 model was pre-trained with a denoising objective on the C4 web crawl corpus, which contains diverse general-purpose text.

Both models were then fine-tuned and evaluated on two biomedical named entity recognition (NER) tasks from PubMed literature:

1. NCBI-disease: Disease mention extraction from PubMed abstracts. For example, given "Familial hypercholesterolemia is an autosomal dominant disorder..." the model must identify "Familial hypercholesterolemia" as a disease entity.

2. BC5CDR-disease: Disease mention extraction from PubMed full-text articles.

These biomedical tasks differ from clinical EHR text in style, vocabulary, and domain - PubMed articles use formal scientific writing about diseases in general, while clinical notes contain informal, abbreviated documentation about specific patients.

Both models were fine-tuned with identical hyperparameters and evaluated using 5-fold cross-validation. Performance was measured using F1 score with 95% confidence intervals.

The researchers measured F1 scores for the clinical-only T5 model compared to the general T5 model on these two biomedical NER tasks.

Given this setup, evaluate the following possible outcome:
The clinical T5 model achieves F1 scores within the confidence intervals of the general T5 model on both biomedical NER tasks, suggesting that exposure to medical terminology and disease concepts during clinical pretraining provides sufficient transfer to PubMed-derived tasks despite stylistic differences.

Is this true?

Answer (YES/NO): NO